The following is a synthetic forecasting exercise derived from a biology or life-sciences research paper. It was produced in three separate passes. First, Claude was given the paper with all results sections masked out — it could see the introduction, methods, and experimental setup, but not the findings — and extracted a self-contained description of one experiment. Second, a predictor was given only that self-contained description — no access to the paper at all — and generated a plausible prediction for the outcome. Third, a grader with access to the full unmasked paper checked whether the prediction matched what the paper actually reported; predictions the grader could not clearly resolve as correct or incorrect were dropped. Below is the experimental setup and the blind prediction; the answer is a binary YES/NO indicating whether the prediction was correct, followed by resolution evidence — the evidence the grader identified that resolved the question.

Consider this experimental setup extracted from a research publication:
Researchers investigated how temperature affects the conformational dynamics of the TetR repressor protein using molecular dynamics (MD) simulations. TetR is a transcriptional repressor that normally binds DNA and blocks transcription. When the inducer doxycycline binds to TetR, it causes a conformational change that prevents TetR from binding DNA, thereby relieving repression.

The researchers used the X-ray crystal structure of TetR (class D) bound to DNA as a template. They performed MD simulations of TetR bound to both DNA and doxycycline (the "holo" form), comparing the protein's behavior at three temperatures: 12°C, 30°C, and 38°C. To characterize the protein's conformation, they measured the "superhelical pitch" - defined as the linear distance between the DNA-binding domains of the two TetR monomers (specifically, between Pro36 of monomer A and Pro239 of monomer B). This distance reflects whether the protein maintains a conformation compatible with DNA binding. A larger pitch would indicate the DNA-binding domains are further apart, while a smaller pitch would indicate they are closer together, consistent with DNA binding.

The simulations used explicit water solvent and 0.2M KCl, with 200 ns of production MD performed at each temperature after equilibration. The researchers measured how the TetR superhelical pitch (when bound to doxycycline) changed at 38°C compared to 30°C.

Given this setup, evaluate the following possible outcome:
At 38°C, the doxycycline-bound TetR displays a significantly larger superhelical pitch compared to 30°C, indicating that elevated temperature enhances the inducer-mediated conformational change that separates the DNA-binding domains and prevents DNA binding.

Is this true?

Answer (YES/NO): NO